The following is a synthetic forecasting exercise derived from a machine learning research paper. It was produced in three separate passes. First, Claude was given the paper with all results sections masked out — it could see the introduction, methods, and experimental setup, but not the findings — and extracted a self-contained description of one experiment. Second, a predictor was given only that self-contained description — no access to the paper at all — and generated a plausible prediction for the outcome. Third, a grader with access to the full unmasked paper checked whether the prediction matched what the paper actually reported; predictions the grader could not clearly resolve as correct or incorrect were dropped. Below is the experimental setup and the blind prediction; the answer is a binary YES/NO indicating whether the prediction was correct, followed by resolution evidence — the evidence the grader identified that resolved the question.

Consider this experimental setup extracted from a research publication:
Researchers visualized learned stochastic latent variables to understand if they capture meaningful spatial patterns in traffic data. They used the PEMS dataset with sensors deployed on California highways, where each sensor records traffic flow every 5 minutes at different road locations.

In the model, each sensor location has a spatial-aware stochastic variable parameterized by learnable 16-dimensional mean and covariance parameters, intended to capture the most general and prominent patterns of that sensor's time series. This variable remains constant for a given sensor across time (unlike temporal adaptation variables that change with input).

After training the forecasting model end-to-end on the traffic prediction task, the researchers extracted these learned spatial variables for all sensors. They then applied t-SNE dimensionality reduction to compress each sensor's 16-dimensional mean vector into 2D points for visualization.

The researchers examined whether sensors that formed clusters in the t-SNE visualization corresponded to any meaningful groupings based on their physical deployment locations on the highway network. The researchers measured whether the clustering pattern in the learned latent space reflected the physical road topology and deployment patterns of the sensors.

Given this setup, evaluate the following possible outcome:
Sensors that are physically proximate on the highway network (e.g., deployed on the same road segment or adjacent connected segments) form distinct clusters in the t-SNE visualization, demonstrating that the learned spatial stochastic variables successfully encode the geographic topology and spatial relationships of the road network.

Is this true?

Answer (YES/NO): NO